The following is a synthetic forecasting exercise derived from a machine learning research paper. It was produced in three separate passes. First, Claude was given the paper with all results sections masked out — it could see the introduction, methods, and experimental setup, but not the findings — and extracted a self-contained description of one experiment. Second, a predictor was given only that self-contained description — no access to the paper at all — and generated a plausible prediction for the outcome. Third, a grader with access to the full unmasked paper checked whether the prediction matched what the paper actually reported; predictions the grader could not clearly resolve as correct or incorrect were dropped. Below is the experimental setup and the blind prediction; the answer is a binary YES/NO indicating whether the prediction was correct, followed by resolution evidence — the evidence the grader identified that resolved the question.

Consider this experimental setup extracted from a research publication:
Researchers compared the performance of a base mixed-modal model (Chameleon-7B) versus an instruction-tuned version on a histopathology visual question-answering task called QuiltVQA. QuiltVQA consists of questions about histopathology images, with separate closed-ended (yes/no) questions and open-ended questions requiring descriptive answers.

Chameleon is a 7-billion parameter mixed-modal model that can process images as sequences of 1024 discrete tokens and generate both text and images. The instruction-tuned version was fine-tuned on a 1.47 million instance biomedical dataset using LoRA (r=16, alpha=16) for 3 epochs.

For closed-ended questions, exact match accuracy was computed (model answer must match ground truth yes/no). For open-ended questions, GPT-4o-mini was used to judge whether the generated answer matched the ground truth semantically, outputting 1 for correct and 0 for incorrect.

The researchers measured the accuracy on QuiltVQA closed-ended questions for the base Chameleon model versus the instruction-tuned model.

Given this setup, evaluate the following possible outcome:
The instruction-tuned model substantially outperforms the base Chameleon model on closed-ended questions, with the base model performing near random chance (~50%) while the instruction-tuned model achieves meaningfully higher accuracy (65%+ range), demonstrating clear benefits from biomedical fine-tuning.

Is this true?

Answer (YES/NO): NO